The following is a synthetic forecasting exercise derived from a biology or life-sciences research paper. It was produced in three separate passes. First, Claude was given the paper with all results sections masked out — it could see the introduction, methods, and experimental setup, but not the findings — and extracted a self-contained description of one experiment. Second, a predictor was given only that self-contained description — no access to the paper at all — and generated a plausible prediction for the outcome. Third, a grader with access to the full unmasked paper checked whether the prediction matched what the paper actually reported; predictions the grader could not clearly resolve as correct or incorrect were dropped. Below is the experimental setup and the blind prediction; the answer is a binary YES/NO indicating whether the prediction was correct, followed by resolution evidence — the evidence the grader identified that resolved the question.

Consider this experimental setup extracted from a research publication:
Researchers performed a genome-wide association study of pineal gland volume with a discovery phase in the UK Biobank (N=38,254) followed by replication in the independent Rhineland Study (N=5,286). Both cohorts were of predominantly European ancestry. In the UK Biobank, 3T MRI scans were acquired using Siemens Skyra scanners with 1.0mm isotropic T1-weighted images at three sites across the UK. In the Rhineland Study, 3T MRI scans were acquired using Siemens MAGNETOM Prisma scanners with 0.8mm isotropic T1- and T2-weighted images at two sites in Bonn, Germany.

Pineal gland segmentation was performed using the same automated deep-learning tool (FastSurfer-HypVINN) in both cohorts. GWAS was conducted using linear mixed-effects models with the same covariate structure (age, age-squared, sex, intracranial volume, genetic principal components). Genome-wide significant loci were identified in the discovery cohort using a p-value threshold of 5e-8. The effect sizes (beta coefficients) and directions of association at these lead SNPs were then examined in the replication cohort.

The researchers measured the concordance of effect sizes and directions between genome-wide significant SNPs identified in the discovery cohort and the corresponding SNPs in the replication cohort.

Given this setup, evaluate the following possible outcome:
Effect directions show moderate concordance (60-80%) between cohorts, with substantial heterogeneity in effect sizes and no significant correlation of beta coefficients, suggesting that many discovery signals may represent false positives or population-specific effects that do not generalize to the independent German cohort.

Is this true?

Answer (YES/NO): NO